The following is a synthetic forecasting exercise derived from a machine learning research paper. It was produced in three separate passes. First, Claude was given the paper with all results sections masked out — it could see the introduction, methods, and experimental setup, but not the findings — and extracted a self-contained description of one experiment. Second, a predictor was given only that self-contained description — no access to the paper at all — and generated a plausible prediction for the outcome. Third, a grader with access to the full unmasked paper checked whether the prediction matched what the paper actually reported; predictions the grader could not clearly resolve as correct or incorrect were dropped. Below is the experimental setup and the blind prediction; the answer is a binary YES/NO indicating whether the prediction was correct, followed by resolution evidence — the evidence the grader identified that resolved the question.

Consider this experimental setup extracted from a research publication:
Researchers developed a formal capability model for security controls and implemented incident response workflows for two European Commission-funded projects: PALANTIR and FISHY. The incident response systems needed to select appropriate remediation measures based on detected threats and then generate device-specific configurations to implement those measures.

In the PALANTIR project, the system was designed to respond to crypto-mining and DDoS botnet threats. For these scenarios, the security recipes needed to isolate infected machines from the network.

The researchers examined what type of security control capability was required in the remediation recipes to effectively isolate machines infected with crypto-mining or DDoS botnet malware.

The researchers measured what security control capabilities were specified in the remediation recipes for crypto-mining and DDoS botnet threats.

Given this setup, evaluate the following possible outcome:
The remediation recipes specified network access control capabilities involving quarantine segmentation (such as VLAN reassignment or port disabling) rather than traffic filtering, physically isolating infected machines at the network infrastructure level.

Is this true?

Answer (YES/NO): NO